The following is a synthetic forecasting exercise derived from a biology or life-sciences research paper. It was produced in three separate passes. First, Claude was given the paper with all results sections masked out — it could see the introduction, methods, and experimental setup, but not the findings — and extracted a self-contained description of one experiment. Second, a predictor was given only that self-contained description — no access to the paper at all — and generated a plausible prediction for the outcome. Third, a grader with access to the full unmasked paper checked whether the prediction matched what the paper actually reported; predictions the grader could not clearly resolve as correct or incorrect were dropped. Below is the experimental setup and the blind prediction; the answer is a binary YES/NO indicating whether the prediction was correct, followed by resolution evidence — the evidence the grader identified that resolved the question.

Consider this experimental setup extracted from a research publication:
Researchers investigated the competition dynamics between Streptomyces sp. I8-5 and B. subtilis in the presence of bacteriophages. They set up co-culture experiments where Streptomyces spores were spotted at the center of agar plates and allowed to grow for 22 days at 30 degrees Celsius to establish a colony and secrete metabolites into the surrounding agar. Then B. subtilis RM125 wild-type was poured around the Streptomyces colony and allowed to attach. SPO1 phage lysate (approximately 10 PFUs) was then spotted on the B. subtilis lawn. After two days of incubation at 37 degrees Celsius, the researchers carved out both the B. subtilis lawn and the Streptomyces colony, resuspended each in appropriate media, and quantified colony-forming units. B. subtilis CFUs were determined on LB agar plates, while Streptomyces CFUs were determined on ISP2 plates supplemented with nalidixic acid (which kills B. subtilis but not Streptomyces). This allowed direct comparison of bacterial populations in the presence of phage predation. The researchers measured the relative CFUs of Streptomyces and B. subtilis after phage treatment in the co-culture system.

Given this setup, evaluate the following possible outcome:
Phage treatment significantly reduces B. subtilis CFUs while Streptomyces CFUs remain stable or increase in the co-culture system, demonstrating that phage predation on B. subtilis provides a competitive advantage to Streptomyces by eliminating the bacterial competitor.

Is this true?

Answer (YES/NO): YES